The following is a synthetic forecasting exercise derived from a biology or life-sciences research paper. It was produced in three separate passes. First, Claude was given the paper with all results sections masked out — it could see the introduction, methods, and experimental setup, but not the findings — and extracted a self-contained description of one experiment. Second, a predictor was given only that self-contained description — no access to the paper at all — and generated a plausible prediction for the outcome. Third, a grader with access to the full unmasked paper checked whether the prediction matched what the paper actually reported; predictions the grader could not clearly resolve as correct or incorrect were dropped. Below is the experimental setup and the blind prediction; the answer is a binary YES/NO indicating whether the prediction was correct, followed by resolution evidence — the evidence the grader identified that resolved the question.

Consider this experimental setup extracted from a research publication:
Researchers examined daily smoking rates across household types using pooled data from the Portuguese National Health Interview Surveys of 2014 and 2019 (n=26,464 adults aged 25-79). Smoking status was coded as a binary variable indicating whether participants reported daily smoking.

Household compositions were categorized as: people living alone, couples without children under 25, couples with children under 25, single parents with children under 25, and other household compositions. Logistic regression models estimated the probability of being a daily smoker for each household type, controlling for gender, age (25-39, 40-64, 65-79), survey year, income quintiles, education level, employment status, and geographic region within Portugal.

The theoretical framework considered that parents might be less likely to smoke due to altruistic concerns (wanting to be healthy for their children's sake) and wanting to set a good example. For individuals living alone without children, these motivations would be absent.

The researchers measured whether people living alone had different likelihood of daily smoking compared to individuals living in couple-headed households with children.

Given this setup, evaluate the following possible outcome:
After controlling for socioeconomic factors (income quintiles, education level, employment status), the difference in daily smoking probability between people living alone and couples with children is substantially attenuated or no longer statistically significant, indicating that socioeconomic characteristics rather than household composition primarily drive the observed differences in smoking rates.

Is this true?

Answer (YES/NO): NO